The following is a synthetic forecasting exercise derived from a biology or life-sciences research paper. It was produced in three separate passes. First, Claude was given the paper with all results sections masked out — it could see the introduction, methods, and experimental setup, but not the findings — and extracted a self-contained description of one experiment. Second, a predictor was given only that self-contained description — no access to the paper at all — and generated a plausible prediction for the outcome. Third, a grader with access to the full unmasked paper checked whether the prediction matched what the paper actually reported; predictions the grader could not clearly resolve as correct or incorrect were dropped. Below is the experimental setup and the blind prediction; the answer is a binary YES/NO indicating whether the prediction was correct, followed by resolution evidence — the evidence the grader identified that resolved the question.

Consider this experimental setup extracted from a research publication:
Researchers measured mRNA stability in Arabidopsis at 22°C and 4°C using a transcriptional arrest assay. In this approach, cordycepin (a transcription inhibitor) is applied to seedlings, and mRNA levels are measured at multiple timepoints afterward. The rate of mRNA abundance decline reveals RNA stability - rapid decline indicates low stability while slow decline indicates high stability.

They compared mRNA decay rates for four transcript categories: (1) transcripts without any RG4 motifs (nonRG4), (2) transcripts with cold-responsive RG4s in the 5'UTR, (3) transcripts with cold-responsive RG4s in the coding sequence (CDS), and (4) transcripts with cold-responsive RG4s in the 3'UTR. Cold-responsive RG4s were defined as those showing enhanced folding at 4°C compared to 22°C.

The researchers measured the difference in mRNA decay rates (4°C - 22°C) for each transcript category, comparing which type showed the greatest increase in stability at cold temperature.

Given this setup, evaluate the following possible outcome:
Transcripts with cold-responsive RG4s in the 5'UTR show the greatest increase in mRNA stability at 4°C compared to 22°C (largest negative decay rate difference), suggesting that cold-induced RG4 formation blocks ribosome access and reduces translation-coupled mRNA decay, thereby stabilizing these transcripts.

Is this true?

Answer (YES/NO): NO